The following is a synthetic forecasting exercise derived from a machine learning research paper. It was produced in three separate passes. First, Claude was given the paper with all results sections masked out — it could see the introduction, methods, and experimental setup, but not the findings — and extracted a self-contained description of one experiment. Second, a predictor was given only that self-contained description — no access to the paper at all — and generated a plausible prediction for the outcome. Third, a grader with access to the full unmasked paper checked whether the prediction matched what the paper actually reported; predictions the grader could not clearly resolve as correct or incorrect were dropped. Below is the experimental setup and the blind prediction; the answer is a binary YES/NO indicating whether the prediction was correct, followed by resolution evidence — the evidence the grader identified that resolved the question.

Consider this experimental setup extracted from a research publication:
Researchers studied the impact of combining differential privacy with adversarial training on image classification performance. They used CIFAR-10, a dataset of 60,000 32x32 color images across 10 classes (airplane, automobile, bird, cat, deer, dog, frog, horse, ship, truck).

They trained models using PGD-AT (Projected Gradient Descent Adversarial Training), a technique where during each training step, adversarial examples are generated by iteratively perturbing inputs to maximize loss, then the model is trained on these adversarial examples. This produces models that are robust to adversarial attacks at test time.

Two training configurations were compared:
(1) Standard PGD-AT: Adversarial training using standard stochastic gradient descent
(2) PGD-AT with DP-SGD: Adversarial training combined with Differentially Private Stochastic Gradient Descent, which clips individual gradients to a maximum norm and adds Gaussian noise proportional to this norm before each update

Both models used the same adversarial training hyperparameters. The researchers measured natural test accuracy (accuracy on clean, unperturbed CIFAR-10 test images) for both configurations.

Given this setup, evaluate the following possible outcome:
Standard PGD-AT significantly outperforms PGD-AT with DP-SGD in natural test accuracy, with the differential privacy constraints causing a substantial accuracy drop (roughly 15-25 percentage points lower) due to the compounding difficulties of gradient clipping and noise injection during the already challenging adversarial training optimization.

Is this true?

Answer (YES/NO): NO